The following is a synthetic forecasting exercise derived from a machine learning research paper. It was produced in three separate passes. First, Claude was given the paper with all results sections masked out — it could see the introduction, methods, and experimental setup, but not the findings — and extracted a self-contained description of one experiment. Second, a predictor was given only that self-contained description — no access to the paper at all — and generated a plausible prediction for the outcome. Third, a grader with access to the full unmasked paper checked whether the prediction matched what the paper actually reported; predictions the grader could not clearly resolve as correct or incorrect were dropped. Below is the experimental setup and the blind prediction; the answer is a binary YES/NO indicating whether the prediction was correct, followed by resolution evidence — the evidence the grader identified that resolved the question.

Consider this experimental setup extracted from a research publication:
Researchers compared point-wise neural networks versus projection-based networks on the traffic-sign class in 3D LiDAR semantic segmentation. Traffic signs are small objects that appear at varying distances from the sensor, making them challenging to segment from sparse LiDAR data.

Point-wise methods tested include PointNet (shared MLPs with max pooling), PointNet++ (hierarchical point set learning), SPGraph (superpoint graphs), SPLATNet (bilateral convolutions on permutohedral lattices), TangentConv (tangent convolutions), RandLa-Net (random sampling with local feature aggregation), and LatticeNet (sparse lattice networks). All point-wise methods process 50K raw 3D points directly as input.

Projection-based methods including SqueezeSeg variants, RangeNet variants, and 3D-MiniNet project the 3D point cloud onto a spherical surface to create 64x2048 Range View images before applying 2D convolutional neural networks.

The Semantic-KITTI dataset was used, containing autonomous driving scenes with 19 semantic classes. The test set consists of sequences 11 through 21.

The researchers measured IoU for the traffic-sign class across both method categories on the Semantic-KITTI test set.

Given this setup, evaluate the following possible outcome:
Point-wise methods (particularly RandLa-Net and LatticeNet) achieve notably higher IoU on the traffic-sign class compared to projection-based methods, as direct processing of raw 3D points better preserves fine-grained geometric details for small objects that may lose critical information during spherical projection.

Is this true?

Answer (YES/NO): NO